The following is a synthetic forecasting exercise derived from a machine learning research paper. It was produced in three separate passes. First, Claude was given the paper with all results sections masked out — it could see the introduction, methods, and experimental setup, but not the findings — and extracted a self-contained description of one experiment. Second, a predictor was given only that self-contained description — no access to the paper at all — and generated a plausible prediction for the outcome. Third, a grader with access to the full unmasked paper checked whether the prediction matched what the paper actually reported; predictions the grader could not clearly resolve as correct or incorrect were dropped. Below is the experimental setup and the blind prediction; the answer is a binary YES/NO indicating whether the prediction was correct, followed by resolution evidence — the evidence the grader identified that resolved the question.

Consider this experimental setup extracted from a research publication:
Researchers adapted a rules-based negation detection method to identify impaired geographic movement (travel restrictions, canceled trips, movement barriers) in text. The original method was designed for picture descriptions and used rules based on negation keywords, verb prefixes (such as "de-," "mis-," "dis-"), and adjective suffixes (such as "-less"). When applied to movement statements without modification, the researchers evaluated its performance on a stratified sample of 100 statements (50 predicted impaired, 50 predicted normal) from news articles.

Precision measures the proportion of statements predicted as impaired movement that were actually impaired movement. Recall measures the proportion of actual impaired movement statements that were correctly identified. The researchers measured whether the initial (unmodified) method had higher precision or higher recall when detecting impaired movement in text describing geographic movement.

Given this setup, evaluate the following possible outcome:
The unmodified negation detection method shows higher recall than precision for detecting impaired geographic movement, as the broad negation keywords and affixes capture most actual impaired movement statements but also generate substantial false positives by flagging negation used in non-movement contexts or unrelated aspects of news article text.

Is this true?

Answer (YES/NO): YES